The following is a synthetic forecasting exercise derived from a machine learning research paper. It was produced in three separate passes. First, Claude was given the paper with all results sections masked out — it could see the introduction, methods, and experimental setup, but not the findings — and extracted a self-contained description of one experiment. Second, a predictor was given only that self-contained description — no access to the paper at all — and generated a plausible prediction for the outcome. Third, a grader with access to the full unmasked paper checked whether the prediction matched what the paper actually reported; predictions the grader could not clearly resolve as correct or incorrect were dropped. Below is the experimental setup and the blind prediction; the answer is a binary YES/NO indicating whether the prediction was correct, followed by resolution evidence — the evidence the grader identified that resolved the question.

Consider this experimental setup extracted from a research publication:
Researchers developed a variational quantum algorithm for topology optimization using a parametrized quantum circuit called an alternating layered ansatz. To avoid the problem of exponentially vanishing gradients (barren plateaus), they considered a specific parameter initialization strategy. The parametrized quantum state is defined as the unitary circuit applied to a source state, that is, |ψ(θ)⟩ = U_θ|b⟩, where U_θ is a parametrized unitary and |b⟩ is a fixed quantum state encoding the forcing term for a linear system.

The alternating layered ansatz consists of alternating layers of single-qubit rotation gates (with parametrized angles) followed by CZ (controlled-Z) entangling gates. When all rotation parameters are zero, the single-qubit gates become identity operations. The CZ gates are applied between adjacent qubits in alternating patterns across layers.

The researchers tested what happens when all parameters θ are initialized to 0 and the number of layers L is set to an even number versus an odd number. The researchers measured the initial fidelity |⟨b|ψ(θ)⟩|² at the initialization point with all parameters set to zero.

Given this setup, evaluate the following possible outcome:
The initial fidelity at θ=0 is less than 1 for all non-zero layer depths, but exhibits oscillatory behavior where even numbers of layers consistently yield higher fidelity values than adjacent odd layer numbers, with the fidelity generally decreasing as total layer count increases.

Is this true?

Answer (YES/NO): NO